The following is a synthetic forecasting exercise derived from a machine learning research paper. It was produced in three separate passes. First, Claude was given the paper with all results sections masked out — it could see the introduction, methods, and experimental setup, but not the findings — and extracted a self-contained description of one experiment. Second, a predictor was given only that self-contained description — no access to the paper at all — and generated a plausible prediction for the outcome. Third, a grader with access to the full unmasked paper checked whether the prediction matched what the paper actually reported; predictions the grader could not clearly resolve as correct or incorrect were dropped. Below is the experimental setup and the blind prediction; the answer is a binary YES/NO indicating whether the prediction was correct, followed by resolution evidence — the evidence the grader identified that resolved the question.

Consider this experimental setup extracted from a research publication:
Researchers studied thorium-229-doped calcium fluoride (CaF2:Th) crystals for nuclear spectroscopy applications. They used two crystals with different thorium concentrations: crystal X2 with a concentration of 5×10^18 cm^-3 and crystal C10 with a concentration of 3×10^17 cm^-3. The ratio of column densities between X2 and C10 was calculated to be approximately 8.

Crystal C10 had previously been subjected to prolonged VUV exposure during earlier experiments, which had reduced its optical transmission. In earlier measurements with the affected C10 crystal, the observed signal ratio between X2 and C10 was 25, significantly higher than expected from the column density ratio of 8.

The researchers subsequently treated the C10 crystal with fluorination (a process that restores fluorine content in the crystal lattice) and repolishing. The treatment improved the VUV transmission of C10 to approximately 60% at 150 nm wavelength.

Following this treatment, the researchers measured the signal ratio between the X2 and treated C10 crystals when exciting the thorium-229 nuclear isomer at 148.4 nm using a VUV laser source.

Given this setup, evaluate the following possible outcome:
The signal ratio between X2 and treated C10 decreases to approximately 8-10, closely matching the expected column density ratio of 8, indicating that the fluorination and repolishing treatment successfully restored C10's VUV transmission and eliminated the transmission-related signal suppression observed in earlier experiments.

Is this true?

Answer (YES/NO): NO